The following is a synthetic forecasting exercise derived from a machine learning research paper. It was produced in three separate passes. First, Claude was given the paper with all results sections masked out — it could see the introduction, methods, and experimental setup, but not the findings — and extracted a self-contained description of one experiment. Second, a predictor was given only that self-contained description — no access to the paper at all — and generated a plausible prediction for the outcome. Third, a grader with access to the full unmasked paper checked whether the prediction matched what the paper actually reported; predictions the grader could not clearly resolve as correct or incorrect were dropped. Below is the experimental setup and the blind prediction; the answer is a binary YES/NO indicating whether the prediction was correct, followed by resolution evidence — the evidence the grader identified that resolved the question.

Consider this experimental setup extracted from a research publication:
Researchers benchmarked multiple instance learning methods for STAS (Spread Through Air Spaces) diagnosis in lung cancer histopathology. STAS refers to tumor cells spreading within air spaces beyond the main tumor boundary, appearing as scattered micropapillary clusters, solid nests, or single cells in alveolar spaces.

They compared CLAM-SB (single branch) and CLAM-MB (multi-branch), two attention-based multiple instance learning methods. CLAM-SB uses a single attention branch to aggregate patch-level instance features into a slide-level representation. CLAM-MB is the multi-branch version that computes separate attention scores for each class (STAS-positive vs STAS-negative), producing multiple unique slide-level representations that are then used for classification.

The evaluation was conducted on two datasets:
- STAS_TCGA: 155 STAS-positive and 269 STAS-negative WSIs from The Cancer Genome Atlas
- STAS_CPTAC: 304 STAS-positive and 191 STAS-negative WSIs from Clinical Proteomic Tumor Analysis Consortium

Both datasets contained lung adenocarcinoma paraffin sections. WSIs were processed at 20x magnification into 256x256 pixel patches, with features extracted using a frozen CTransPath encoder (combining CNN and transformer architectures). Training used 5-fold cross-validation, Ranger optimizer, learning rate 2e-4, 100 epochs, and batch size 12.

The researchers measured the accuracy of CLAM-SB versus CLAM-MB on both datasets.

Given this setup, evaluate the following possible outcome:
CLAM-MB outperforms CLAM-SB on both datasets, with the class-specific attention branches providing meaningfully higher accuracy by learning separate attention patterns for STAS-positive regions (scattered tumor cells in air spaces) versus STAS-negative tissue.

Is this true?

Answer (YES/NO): NO